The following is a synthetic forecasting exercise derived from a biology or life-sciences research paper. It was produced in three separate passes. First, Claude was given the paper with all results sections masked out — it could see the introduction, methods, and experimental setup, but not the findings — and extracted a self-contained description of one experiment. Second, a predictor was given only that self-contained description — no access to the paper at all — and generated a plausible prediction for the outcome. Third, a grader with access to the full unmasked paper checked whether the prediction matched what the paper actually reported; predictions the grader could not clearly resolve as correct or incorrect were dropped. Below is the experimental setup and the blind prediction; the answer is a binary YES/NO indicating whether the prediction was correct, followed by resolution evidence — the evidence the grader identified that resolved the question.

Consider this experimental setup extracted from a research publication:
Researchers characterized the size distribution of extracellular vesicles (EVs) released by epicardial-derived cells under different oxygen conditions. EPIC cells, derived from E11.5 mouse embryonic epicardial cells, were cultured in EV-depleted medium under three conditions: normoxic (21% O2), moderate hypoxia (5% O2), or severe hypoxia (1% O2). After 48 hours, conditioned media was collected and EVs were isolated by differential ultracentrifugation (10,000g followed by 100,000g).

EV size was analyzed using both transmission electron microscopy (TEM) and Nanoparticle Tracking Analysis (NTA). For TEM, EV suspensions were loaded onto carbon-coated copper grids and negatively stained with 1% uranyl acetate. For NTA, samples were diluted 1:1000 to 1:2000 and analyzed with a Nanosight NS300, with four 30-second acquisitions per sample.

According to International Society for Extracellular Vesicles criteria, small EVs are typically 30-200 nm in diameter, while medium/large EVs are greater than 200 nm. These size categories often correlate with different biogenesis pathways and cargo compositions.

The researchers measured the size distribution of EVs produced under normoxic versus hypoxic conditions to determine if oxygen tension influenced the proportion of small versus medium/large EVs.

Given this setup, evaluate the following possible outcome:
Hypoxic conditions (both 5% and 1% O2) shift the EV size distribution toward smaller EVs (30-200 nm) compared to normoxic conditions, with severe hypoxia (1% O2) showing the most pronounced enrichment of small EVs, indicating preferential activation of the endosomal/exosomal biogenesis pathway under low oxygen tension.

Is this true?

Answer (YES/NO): NO